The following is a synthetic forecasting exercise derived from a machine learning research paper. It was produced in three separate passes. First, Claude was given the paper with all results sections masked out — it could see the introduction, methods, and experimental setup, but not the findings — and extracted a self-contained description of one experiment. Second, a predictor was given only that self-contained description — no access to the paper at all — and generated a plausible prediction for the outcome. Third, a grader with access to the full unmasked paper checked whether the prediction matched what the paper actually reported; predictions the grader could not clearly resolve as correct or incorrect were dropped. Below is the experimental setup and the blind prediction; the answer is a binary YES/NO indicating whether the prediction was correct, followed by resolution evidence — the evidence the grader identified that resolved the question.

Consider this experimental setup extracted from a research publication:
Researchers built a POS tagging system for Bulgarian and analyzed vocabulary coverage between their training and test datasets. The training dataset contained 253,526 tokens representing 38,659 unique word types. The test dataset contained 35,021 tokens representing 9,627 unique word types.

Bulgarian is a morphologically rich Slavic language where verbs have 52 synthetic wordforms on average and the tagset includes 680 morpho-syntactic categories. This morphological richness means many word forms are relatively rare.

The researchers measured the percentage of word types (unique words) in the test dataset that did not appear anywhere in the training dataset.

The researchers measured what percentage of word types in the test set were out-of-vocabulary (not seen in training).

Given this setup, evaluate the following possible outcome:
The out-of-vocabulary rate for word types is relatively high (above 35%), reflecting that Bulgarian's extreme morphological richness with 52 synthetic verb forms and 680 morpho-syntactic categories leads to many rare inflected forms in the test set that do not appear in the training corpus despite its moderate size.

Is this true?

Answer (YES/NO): NO